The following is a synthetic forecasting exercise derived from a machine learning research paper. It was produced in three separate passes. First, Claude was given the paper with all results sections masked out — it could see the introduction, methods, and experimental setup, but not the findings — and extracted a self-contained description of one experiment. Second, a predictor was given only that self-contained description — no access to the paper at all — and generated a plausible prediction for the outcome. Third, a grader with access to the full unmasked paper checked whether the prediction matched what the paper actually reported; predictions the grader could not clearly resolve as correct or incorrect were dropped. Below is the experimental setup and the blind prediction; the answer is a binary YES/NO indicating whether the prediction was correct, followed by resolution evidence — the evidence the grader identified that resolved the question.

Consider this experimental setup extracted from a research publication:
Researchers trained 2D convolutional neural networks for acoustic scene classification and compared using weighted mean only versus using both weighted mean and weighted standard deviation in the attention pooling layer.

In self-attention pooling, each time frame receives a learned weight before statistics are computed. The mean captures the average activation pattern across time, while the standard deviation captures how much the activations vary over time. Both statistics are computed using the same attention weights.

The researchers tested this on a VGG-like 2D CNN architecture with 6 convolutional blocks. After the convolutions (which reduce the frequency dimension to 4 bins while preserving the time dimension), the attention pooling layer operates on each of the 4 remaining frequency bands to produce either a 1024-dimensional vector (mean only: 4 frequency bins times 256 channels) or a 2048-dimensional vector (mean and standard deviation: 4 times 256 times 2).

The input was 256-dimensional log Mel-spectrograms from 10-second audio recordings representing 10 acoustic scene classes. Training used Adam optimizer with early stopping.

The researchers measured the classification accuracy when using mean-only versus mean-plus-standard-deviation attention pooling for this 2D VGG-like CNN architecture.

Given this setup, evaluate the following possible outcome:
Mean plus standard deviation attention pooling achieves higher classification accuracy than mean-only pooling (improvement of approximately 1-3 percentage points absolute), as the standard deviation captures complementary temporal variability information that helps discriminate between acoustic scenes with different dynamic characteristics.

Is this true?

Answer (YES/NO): NO